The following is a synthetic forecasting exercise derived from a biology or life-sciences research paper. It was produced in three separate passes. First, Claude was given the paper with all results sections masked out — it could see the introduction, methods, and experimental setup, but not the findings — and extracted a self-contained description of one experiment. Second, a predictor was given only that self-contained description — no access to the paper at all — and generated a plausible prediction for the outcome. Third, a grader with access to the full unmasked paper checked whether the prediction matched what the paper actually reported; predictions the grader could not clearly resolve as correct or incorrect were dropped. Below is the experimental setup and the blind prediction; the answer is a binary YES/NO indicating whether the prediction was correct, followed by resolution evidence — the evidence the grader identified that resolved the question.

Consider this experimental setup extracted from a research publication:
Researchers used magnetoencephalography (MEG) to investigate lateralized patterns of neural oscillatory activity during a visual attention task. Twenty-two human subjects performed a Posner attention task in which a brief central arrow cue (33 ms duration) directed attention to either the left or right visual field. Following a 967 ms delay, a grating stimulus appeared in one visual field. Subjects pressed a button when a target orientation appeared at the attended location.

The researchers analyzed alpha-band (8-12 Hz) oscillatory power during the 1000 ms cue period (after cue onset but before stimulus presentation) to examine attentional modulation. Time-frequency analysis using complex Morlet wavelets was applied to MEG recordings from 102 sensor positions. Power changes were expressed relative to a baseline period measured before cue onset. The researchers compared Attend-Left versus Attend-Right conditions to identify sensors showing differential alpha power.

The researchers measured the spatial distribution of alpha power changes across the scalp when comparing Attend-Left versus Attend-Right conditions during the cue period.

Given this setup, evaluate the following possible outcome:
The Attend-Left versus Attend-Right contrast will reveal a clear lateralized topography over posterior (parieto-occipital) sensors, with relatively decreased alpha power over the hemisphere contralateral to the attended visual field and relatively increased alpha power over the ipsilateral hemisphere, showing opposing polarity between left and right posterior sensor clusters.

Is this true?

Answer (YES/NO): YES